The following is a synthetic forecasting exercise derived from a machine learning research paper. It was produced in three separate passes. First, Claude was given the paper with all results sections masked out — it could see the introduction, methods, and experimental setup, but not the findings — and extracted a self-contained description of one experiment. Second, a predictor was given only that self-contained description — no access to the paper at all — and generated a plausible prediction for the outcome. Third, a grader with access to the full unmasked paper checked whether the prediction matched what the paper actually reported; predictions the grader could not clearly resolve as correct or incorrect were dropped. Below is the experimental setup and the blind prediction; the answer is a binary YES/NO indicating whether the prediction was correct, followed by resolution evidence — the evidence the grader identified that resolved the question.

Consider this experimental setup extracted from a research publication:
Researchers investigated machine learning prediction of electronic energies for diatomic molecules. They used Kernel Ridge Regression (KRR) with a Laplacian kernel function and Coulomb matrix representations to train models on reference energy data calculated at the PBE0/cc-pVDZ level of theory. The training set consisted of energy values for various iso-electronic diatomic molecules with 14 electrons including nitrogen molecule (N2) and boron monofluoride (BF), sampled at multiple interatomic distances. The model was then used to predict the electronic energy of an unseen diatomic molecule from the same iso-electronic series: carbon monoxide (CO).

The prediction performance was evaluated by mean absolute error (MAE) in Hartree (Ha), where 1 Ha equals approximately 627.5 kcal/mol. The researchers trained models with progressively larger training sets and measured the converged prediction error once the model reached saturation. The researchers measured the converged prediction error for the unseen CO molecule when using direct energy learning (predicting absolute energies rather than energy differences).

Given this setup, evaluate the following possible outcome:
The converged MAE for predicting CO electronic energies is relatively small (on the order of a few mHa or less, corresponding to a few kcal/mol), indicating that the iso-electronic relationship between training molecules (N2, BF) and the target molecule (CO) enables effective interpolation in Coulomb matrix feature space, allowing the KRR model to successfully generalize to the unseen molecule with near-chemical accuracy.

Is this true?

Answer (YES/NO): NO